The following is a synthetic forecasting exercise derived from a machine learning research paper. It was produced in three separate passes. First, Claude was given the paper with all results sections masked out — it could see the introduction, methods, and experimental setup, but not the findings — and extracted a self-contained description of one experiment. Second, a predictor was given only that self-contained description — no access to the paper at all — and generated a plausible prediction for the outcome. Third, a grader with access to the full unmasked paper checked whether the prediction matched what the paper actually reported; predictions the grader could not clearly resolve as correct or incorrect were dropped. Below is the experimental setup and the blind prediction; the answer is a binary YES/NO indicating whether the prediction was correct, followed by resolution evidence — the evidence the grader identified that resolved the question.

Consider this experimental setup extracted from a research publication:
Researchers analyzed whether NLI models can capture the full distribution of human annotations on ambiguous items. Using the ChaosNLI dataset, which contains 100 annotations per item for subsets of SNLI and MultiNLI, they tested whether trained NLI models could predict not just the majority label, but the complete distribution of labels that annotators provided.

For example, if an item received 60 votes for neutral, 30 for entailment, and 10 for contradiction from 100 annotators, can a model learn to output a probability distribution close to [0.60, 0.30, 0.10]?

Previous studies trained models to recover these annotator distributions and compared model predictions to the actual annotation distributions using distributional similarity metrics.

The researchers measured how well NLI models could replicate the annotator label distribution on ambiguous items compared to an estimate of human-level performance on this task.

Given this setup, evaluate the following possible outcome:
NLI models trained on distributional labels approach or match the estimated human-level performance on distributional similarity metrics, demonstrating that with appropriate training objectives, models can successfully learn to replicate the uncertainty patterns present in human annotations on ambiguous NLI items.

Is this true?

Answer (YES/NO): NO